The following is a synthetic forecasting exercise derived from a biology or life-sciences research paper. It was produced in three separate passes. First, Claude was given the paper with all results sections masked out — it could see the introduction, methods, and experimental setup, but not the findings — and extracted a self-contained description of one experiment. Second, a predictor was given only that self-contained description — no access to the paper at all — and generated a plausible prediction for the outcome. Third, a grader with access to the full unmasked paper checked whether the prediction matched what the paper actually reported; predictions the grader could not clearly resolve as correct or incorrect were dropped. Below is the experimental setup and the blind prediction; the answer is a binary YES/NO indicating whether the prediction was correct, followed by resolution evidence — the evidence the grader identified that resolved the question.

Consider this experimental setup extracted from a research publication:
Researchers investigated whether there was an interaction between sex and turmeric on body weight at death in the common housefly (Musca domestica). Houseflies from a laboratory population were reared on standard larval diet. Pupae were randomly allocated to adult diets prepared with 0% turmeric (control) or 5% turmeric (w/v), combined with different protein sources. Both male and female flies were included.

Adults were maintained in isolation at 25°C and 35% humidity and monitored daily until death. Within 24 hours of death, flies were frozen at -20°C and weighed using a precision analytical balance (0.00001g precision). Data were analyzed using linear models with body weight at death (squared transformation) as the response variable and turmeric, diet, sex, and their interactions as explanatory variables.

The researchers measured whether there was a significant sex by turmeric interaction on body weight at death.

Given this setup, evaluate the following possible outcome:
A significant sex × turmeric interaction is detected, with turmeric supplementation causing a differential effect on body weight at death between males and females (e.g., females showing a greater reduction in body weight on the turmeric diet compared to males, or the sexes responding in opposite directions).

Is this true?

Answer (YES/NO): NO